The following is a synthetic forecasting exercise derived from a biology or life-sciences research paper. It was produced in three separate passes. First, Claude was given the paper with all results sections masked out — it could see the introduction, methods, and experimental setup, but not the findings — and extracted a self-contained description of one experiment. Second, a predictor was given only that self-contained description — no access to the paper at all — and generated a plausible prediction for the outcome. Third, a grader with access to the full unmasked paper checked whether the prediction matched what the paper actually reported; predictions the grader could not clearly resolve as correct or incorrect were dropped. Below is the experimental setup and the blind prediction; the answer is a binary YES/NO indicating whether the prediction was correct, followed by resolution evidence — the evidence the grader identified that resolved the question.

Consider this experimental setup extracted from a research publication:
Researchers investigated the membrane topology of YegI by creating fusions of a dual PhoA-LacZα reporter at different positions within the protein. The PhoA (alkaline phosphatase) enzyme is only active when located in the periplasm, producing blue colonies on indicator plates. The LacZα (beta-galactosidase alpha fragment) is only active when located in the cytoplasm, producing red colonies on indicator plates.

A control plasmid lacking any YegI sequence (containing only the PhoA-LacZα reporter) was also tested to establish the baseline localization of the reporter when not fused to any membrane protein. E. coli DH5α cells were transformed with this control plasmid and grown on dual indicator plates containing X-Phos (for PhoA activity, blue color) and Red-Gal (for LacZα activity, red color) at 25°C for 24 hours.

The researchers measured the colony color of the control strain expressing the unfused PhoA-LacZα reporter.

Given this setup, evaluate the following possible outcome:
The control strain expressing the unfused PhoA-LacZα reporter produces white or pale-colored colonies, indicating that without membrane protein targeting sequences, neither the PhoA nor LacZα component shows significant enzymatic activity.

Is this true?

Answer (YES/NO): NO